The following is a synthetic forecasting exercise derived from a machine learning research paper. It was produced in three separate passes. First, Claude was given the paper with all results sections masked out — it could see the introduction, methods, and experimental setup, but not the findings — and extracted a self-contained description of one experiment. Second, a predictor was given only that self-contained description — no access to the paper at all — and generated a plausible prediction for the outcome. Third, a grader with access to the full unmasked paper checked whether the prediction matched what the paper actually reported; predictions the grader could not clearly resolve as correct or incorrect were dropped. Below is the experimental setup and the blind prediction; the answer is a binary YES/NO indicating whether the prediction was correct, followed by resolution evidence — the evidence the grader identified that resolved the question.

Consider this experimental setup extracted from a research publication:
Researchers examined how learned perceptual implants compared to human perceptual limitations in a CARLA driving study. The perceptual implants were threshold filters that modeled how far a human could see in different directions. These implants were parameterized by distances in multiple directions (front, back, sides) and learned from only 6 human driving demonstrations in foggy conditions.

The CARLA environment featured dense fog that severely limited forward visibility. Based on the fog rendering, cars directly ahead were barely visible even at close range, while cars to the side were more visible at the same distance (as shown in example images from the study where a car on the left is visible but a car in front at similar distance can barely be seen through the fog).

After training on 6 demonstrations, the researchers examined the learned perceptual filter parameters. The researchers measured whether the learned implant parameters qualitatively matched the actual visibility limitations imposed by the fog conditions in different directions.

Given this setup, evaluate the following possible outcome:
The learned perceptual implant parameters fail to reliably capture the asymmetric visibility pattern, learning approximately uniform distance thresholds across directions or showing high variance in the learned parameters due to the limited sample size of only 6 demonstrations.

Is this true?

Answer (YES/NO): NO